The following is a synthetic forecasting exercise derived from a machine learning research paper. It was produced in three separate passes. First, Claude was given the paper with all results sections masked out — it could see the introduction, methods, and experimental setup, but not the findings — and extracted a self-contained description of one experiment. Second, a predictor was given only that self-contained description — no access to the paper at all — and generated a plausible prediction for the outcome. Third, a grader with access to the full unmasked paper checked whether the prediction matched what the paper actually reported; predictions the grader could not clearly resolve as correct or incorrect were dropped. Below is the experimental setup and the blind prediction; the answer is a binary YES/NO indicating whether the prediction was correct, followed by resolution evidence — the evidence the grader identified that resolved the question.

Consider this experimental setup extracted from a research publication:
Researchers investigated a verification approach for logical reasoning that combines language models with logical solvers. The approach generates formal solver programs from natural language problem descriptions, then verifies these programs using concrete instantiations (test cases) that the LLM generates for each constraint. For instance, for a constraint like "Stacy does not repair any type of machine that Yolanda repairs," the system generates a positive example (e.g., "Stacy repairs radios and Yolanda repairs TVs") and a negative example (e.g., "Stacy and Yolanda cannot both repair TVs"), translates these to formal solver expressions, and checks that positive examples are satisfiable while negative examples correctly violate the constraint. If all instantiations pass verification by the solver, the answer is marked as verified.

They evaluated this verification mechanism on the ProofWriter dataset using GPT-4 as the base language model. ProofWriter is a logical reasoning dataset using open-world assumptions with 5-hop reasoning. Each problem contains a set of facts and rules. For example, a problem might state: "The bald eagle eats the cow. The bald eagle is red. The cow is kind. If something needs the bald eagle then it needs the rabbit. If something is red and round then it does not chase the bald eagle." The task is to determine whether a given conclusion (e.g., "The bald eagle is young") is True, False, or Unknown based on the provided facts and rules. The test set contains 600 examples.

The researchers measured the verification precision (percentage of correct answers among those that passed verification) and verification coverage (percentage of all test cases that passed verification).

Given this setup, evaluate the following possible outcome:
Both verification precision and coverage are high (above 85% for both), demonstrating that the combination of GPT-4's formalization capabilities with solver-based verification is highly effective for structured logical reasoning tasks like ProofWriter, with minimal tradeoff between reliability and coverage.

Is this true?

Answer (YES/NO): NO